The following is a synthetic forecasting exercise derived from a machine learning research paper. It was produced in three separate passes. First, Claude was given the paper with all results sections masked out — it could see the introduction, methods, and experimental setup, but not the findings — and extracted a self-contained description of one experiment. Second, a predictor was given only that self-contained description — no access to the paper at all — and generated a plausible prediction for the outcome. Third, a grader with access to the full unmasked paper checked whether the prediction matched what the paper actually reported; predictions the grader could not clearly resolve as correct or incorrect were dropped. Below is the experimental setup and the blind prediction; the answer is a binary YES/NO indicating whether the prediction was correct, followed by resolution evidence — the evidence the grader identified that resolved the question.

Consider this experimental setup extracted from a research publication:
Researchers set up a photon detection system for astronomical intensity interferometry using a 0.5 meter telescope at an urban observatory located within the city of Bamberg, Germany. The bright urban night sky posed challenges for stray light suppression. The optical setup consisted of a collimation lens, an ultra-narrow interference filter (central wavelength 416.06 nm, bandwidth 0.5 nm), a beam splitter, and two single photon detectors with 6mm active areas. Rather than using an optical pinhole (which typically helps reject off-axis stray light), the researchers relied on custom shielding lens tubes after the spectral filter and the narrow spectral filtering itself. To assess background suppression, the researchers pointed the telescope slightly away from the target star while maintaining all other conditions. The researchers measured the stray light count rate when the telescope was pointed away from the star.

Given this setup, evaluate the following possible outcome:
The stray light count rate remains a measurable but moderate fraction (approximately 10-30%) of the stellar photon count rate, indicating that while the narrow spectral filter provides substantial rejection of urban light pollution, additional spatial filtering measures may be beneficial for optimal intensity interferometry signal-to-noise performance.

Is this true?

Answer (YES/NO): NO